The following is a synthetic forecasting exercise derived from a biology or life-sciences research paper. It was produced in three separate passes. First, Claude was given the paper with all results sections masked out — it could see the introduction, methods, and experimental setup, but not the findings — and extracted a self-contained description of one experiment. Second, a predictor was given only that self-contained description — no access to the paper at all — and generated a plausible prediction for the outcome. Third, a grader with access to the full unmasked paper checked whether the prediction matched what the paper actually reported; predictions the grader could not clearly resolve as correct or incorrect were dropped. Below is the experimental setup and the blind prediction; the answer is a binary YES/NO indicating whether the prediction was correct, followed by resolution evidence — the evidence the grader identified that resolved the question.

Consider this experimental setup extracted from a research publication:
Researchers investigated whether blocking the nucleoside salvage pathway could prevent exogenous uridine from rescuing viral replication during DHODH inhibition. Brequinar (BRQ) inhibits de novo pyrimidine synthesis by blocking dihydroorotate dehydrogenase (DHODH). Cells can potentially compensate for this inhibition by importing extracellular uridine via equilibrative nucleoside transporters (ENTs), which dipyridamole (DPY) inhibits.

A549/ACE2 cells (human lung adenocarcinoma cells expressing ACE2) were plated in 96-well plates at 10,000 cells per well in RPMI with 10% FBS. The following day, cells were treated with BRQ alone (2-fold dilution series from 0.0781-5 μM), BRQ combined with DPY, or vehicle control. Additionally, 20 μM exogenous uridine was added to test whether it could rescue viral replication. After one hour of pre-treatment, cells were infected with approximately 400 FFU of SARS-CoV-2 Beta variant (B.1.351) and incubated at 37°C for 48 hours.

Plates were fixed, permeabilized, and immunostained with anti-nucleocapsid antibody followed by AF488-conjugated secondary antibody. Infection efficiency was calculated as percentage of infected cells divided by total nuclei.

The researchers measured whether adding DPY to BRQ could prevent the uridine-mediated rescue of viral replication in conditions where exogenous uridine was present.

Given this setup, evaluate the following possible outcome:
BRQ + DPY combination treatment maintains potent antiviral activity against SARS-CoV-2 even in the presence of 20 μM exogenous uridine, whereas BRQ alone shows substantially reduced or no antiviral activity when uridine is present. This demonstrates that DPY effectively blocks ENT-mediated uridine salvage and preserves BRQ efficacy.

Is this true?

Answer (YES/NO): NO